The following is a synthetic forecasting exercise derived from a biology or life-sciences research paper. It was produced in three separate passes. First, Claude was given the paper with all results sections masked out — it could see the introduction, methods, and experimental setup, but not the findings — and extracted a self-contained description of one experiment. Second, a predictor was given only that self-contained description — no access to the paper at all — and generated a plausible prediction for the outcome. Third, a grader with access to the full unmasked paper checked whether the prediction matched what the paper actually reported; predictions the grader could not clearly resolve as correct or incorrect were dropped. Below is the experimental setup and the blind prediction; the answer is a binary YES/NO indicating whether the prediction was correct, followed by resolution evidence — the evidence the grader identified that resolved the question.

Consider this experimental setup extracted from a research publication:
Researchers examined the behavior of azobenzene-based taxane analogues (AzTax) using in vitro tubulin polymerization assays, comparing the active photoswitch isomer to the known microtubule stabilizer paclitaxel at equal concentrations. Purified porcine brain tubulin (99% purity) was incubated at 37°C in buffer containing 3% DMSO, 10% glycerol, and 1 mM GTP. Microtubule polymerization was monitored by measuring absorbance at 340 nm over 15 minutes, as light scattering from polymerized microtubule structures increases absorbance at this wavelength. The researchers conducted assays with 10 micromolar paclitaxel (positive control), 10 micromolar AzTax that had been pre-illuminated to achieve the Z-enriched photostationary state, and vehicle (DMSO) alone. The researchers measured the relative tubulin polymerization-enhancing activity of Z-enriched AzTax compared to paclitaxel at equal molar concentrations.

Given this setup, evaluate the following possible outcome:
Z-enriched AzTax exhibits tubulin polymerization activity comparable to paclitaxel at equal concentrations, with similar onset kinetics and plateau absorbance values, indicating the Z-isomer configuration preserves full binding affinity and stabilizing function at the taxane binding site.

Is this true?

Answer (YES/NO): NO